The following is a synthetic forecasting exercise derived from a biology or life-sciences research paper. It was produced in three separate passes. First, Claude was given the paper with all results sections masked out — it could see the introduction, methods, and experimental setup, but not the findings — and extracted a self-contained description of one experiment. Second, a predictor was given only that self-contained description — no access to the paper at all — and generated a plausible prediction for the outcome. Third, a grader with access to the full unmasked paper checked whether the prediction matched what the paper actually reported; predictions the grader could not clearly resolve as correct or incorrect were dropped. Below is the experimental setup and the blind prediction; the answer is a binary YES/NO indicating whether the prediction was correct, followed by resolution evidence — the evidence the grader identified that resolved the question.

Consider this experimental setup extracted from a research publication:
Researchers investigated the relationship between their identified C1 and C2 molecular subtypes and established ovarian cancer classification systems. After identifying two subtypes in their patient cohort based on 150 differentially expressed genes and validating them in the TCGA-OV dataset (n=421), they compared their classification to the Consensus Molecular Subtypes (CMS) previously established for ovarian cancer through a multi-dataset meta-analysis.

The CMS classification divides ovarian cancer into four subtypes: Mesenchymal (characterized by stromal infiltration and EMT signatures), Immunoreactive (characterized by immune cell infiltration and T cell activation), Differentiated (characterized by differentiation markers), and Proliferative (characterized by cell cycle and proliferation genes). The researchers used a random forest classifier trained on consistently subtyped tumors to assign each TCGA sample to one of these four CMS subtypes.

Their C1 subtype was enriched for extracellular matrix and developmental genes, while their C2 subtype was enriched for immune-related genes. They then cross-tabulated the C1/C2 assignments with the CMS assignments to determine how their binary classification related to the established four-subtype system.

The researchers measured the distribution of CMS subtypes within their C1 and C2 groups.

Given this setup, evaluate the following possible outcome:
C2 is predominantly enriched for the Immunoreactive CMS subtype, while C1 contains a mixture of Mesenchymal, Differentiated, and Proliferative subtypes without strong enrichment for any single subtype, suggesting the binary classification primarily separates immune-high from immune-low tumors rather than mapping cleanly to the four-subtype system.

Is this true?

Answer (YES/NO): NO